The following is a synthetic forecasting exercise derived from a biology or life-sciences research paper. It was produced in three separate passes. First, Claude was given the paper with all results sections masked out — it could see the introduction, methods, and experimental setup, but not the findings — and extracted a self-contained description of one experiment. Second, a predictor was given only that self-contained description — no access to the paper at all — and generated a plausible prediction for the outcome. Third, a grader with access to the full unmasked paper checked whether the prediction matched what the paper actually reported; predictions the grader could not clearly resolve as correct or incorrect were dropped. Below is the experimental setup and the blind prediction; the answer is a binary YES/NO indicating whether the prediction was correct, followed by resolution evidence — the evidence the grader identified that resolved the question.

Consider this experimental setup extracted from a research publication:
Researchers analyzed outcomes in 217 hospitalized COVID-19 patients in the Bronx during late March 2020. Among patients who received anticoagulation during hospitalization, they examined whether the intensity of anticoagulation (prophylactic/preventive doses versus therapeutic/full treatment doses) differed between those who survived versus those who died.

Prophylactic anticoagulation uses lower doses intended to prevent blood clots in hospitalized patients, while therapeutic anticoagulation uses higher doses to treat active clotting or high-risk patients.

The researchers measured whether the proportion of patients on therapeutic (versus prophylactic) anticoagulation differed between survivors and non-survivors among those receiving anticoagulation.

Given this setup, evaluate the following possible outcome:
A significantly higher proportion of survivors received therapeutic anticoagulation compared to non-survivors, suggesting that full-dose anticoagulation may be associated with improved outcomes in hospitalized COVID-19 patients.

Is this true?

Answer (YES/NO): NO